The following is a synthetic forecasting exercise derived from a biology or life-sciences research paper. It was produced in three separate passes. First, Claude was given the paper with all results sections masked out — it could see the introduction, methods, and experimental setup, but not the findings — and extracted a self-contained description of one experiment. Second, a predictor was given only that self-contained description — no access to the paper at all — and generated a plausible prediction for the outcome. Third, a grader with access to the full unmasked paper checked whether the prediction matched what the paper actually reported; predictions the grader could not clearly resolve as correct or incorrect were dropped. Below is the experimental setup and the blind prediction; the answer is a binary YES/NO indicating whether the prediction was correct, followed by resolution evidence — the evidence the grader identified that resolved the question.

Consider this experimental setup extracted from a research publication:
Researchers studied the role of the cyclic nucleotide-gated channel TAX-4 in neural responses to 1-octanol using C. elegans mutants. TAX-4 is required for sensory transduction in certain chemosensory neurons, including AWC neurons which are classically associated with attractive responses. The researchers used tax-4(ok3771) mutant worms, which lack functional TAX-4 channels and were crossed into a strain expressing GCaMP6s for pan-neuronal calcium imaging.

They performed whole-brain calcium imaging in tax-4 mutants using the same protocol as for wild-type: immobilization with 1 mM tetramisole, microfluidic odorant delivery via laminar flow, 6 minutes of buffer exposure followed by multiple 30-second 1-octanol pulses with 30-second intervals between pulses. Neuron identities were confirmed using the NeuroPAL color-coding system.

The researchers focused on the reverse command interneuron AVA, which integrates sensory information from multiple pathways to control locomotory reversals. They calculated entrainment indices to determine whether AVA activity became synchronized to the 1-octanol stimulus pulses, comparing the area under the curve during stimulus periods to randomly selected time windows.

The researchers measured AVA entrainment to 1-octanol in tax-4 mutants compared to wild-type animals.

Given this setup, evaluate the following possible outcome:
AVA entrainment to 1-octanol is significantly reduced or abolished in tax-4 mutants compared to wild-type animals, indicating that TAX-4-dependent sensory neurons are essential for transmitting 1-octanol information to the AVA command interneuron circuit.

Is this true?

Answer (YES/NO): NO